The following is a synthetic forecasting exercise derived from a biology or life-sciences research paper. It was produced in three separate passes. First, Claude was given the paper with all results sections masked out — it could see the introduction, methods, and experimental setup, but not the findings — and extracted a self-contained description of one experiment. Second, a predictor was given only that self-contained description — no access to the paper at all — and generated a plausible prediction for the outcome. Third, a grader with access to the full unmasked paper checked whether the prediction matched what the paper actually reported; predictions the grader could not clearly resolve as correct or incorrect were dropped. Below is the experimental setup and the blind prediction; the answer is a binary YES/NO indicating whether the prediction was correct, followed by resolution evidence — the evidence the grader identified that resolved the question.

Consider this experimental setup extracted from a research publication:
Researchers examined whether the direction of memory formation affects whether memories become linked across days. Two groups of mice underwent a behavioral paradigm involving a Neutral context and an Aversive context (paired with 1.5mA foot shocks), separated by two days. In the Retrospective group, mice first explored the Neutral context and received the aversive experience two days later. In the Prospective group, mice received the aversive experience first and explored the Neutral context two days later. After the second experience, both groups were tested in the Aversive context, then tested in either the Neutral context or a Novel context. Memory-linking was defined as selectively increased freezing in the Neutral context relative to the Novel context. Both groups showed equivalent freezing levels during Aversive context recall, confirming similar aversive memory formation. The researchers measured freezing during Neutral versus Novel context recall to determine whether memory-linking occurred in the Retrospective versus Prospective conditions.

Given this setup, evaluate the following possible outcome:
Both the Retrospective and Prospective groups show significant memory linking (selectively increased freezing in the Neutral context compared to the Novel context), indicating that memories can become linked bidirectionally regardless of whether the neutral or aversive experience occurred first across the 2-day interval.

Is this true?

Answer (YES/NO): NO